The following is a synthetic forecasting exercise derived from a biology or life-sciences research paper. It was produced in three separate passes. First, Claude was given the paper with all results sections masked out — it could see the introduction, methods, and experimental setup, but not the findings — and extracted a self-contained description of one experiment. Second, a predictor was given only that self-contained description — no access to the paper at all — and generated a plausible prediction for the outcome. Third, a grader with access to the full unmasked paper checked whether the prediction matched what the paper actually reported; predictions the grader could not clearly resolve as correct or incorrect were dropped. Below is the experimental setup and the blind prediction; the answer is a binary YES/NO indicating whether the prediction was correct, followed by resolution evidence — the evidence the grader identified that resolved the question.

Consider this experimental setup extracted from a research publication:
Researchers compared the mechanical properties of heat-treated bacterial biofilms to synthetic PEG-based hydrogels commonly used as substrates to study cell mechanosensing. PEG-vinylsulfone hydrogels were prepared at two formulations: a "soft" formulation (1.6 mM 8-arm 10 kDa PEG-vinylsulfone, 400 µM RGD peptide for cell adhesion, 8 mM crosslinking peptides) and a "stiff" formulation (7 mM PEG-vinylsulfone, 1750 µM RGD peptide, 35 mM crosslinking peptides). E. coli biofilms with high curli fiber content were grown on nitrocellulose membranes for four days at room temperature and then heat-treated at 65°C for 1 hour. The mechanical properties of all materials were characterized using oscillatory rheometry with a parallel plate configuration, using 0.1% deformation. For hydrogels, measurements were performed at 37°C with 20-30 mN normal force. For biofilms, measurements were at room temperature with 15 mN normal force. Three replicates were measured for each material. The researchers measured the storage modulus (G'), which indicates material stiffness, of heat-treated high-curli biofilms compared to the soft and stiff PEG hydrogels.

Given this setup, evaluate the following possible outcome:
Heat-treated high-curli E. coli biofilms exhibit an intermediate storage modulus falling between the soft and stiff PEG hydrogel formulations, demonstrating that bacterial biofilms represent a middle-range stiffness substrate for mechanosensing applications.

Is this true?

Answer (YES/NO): NO